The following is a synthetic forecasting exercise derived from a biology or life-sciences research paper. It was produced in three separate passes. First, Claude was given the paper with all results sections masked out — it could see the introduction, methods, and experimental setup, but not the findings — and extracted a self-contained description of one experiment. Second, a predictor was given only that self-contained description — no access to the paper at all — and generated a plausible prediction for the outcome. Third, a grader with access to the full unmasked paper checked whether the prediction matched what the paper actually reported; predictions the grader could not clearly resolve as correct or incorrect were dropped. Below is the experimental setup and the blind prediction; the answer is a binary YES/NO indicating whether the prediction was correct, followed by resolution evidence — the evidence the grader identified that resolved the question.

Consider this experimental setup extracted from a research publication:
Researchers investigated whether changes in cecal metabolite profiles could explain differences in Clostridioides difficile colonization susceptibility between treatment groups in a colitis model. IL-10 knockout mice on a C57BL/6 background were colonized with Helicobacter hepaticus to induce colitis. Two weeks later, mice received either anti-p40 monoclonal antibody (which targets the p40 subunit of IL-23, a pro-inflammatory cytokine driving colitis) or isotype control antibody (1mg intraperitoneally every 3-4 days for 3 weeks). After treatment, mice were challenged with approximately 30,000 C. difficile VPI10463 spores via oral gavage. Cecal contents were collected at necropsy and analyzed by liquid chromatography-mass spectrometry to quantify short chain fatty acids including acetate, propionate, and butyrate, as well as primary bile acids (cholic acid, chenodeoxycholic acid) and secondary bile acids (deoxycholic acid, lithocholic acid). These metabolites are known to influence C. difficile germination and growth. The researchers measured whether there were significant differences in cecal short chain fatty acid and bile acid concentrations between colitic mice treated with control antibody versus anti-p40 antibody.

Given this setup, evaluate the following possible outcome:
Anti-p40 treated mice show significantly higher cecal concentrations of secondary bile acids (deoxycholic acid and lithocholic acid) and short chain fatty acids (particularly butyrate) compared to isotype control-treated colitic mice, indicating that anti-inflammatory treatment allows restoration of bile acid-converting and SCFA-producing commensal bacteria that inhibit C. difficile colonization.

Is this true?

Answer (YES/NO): NO